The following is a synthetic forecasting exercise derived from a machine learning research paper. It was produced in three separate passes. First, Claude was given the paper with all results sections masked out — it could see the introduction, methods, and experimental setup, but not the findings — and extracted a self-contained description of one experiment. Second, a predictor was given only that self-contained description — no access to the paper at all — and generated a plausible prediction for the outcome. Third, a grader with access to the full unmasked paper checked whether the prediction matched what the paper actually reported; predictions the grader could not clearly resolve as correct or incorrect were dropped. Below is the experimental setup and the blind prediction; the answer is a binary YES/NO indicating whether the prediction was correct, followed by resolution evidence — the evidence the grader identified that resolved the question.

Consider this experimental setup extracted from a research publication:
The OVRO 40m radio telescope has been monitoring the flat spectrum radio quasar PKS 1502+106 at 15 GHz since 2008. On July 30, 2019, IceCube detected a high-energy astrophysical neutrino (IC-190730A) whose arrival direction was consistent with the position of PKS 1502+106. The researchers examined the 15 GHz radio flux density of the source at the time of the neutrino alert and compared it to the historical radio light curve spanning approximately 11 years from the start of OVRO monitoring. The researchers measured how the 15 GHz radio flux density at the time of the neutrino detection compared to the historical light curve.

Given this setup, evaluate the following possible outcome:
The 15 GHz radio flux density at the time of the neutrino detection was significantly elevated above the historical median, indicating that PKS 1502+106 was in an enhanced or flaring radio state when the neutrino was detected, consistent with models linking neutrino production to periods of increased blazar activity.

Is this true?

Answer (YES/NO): YES